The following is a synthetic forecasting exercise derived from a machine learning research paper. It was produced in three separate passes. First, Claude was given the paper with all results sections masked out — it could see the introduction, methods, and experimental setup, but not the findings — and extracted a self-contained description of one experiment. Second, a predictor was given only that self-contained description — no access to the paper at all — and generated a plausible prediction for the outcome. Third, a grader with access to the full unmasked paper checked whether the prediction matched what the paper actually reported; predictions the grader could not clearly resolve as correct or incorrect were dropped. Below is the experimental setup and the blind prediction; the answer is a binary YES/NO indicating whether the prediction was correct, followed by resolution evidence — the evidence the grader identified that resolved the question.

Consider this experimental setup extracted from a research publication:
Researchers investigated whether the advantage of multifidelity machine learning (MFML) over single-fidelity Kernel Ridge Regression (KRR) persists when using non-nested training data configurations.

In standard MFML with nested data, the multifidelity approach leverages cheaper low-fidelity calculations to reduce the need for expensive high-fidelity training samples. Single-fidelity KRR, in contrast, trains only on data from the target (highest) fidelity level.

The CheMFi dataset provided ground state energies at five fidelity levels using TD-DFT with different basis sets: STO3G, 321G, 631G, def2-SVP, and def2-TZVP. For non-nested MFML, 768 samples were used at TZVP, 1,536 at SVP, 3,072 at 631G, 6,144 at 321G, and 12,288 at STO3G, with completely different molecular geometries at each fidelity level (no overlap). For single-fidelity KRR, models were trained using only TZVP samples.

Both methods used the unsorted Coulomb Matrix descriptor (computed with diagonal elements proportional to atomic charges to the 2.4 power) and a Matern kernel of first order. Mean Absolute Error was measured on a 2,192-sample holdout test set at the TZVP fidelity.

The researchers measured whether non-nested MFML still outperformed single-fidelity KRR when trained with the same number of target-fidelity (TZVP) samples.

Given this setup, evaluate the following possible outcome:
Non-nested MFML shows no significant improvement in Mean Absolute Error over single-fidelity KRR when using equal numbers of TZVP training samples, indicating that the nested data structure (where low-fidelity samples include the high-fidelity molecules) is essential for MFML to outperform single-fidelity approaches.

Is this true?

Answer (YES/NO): YES